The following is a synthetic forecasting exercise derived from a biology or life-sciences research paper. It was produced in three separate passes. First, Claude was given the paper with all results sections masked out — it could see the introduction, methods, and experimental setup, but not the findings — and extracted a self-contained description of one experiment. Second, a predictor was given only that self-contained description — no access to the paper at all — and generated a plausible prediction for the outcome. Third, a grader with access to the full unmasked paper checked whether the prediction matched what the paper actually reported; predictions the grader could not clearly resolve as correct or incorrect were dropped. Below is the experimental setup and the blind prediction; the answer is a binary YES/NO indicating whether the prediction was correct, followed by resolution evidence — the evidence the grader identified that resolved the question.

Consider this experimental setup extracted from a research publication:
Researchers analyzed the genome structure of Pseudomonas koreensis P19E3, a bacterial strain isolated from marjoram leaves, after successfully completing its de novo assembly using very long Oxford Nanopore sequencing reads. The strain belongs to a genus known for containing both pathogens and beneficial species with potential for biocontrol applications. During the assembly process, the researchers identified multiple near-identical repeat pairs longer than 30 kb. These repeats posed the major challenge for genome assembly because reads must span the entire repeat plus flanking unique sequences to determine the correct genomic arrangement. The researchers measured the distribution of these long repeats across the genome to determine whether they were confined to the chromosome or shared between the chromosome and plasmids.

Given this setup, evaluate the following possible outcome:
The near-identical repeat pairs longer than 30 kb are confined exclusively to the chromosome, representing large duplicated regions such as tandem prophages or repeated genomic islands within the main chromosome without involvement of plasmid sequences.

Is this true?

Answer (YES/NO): NO